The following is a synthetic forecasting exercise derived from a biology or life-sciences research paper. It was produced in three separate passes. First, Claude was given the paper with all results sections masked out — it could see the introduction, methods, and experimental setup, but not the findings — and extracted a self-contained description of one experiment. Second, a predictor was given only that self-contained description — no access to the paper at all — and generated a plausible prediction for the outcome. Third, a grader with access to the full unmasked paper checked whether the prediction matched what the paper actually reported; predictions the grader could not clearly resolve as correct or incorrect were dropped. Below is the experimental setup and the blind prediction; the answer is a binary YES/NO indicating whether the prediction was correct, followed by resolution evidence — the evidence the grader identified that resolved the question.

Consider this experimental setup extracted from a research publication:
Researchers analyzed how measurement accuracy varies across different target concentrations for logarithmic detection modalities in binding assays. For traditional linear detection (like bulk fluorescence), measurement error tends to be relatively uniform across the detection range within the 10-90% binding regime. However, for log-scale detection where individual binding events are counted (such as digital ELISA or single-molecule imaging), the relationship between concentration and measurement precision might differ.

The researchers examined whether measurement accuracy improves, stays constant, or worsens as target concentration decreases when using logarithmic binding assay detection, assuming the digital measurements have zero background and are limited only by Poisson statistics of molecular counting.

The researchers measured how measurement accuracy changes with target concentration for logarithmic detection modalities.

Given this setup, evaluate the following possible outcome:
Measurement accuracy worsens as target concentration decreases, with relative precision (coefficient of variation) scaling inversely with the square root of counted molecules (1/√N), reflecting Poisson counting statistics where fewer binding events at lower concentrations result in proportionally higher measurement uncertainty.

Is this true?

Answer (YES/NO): NO